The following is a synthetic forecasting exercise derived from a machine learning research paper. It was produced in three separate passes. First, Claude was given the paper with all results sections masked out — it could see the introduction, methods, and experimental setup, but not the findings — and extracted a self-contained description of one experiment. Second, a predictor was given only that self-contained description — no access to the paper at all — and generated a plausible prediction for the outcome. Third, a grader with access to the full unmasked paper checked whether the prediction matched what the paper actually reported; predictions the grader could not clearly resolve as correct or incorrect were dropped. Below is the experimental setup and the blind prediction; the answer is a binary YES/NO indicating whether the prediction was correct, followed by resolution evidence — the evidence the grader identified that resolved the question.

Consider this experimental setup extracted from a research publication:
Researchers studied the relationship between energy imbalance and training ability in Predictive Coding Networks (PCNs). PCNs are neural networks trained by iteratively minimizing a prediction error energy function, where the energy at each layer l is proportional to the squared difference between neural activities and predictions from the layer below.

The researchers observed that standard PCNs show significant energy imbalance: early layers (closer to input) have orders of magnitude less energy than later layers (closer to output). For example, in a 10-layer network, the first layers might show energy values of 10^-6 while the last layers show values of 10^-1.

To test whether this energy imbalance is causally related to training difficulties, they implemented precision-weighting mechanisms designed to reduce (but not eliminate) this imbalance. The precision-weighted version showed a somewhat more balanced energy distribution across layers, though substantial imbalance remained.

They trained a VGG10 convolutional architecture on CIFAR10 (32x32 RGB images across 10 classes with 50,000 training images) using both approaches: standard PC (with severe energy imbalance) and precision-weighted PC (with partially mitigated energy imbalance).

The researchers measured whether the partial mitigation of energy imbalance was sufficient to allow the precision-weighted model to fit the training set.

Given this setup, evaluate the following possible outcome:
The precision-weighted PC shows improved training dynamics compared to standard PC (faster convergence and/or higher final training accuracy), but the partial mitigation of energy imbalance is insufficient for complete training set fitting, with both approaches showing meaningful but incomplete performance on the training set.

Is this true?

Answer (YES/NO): NO